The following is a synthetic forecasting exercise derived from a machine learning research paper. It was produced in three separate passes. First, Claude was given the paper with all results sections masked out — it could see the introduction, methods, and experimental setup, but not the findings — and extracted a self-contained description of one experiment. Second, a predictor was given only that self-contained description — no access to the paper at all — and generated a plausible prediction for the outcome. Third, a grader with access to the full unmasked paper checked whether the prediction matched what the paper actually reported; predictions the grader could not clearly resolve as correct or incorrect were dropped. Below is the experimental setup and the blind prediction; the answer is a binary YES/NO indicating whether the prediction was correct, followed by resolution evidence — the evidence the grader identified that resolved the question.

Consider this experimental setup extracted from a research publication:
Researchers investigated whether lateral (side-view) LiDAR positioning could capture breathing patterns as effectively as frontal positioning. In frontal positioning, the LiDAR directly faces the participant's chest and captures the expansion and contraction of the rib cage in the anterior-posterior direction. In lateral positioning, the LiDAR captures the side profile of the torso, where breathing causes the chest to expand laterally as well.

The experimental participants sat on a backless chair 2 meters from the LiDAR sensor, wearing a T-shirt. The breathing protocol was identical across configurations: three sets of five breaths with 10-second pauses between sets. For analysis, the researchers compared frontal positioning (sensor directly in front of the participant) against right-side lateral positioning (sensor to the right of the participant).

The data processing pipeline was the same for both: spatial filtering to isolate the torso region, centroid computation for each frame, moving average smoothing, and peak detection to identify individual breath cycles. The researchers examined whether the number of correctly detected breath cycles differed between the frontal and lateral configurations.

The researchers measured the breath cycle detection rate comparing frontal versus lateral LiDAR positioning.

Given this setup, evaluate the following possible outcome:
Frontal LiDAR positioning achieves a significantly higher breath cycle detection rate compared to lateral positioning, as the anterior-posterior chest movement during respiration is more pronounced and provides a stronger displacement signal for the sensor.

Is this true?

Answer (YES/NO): YES